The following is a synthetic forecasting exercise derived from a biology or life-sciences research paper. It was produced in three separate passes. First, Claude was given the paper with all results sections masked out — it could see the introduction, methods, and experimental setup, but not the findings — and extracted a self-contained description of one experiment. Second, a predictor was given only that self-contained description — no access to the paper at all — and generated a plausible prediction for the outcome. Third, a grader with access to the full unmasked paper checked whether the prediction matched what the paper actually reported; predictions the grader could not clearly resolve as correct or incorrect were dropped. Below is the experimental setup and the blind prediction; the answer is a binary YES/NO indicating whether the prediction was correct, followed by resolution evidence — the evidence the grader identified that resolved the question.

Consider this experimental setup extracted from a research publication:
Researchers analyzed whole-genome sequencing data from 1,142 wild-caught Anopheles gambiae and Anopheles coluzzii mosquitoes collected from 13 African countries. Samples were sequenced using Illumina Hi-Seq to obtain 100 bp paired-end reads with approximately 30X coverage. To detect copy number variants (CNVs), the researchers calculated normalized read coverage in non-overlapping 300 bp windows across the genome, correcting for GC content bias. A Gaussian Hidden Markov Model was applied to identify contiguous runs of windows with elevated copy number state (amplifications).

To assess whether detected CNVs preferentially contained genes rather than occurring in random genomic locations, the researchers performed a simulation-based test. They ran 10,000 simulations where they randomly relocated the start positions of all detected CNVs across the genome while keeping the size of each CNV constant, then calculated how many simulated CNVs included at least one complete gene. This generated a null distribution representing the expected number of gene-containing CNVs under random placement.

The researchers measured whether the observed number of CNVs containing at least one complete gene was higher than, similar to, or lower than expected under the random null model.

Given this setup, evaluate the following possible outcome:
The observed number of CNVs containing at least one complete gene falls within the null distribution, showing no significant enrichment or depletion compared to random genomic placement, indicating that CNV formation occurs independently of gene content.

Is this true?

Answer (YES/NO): NO